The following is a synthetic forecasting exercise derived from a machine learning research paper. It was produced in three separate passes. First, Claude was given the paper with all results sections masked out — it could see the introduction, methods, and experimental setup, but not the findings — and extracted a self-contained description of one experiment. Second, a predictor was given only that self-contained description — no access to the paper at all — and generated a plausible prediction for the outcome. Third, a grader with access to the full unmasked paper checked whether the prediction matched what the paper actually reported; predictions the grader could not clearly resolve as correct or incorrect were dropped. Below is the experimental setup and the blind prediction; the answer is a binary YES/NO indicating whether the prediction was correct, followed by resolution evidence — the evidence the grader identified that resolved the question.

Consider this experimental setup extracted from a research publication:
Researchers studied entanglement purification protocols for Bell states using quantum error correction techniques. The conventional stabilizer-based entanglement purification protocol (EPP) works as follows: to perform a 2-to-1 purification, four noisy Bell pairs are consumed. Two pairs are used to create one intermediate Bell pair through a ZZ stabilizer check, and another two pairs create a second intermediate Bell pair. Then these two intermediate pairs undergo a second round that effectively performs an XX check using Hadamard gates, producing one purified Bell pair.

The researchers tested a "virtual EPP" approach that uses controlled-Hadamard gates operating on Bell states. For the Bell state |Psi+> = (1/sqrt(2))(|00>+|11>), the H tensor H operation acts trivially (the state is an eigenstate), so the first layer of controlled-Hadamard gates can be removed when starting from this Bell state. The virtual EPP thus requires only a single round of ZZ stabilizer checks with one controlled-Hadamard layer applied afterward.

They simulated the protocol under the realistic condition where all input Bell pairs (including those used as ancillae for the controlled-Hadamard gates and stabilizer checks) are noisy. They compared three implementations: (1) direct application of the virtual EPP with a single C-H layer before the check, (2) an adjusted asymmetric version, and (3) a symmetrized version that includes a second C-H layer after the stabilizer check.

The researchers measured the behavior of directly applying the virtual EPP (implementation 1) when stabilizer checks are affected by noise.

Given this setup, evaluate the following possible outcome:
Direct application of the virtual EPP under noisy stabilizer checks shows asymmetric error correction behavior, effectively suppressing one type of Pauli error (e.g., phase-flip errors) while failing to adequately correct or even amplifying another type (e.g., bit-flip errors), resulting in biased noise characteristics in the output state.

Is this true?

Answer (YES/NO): NO